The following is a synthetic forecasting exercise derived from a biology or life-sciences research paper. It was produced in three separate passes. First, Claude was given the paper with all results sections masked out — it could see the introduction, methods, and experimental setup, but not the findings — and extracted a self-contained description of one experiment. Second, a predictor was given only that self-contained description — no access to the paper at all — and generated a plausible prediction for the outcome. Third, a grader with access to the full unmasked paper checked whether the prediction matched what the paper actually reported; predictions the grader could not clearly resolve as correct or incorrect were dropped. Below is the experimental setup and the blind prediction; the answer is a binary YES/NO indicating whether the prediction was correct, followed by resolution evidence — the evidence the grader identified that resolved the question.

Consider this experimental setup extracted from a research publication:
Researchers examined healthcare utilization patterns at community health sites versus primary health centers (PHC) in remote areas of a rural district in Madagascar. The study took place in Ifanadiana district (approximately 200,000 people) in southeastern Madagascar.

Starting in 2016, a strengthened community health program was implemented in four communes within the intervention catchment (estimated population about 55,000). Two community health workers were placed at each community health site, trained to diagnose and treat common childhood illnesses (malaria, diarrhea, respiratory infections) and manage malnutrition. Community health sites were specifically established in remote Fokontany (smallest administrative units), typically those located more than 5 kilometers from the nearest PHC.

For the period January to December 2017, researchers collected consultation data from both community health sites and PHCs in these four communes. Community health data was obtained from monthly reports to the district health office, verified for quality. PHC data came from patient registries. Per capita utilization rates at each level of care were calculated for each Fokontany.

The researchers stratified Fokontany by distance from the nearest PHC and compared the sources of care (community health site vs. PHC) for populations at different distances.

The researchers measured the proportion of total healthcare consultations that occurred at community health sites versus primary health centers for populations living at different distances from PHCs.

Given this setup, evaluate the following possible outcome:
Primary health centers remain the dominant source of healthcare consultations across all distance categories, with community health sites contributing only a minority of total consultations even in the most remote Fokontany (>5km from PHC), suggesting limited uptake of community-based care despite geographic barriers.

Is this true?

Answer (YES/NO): NO